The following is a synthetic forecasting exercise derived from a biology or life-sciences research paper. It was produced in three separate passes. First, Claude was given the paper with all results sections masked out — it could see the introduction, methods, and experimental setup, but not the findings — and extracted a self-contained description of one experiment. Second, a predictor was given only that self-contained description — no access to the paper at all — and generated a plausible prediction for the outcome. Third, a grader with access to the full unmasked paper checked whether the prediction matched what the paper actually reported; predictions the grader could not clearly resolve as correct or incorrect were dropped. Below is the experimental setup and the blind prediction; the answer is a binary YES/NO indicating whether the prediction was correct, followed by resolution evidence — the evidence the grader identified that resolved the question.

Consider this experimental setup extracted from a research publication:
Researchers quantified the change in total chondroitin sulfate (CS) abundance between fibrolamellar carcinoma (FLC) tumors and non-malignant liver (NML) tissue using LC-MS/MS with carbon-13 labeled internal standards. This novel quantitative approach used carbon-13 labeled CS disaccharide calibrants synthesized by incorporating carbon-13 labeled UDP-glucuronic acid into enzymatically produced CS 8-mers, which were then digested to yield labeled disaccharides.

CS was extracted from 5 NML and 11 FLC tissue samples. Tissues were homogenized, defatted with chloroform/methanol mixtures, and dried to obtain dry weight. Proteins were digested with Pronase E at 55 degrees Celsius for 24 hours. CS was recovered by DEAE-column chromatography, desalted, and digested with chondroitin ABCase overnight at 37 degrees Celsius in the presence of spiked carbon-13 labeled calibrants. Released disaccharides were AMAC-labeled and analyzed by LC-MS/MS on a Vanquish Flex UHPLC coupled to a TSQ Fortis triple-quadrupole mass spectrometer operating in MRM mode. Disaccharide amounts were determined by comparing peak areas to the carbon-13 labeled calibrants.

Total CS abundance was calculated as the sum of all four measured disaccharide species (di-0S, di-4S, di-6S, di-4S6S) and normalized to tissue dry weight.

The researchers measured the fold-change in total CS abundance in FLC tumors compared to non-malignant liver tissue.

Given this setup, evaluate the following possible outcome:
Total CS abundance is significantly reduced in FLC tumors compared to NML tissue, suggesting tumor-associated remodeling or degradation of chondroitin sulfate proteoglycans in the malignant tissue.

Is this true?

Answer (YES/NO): NO